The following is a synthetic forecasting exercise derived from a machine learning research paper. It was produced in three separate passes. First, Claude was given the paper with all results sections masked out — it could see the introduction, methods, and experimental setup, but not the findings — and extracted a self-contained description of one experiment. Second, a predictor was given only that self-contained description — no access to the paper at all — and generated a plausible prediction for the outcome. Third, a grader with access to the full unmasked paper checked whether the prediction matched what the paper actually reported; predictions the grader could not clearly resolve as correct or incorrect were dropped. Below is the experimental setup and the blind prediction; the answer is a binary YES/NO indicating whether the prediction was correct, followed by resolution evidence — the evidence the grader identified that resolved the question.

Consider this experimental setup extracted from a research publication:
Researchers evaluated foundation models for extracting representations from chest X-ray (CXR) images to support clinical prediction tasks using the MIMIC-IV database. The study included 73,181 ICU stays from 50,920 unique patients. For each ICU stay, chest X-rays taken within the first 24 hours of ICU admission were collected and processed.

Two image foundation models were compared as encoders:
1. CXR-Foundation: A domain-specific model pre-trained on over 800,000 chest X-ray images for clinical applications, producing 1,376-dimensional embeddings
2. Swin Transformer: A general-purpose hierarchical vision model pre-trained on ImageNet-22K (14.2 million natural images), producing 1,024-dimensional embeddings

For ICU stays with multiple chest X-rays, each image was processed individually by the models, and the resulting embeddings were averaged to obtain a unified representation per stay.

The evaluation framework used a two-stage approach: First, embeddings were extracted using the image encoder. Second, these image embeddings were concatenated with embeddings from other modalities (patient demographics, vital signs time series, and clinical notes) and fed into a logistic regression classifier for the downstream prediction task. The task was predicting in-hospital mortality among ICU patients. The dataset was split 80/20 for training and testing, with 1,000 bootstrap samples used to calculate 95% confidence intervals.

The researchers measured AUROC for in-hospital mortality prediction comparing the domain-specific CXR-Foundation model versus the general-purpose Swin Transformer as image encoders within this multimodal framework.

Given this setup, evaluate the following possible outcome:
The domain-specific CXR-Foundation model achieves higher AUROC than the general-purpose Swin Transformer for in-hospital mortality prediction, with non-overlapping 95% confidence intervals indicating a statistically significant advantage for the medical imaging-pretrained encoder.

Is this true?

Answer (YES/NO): NO